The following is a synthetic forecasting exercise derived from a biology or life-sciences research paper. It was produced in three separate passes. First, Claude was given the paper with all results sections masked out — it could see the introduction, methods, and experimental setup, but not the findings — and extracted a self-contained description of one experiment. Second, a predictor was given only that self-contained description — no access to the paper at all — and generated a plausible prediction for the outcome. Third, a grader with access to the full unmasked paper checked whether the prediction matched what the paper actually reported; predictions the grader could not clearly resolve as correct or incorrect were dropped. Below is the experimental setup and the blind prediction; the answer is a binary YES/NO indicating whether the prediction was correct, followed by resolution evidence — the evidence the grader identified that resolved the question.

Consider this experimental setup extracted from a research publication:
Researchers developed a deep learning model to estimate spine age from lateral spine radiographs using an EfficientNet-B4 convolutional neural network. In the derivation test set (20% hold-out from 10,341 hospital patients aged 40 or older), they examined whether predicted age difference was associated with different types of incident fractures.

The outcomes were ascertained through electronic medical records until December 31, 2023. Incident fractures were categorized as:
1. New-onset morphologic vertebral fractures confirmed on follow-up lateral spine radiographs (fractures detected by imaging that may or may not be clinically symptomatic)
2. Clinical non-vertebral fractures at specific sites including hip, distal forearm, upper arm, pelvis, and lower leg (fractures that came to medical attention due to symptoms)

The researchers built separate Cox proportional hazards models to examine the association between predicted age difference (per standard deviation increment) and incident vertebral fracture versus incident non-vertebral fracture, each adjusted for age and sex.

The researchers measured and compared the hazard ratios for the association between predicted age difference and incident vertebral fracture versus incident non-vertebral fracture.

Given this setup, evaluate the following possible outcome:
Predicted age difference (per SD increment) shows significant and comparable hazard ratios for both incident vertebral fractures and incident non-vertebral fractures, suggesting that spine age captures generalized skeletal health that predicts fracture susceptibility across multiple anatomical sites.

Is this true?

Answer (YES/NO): NO